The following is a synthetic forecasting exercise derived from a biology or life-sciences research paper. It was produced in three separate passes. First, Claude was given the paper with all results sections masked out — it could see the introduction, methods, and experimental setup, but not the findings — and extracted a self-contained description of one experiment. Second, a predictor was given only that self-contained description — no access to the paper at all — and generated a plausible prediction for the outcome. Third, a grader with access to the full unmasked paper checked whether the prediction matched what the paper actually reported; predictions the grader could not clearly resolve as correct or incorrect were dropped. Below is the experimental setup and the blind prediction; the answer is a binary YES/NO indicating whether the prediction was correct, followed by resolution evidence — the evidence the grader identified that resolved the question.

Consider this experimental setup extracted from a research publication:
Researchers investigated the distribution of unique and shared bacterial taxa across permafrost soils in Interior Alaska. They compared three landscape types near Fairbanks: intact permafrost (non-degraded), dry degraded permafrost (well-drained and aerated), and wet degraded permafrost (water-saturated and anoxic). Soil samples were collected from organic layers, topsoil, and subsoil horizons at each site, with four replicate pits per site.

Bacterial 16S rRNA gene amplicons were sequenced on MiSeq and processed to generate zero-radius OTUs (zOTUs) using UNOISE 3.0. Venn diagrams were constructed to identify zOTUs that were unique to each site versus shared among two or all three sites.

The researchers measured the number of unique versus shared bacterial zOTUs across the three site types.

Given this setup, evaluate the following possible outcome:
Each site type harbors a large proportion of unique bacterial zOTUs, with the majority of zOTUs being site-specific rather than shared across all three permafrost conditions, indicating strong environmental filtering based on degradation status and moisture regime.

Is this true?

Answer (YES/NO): NO